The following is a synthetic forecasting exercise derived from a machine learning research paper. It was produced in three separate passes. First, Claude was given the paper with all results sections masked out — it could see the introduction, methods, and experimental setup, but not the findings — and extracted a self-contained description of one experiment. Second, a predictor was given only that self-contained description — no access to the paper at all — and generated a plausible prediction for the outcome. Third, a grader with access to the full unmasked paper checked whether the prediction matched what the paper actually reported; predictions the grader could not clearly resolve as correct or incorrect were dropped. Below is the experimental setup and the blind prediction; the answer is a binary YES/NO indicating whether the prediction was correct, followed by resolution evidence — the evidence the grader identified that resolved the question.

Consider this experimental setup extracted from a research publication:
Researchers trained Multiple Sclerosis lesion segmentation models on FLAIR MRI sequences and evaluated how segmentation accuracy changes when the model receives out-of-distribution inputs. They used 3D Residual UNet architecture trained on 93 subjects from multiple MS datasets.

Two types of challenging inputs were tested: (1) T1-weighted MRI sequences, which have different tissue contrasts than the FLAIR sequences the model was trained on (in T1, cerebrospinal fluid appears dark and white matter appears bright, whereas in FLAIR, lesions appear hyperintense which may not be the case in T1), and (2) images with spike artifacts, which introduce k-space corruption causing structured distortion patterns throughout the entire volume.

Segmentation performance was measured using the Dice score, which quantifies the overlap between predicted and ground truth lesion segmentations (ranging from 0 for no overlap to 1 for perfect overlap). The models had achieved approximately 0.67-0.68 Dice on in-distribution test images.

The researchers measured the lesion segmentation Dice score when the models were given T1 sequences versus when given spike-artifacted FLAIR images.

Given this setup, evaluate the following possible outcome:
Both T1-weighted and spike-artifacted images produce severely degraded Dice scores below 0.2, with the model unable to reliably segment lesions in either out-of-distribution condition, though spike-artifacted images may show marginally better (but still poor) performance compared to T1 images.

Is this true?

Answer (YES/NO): NO